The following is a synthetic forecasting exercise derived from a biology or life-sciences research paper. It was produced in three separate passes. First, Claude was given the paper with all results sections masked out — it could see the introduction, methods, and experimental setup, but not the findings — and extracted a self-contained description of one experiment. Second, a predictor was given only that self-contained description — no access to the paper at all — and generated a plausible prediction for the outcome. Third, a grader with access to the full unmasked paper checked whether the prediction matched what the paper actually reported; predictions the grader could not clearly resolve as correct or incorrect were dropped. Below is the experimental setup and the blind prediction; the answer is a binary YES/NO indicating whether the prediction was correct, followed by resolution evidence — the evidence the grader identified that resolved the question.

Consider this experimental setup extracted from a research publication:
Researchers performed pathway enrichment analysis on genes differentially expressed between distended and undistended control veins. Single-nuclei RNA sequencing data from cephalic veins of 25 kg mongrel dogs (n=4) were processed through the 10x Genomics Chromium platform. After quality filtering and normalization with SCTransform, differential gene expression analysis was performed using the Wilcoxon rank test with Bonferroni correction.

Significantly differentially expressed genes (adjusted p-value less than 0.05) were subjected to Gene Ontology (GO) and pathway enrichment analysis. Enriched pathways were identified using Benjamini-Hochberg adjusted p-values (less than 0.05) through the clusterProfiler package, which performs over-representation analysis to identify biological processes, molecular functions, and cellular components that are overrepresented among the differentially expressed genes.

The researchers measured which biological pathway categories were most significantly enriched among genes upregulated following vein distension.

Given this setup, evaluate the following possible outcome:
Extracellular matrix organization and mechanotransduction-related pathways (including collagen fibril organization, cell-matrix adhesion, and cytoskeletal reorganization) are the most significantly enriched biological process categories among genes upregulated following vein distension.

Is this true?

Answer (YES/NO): NO